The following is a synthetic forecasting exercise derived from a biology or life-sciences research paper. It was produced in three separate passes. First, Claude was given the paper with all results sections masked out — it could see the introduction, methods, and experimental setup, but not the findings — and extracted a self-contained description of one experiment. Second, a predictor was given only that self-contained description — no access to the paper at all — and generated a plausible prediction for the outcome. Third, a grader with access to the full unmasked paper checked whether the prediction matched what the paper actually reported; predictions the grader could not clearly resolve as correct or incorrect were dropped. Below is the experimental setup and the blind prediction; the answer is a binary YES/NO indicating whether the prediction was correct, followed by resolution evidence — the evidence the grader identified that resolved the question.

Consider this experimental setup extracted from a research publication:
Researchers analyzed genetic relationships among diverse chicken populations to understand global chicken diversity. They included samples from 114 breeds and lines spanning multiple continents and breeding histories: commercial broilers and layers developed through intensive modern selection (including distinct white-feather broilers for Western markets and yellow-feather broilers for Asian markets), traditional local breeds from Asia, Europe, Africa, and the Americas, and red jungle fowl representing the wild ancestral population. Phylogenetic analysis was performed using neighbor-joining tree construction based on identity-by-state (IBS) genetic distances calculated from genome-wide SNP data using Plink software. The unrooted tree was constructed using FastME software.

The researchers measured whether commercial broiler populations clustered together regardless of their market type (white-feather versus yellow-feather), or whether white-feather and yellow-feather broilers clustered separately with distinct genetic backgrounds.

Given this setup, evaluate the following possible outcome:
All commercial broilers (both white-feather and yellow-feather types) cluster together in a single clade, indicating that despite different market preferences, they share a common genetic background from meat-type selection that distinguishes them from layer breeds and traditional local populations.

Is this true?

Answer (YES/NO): NO